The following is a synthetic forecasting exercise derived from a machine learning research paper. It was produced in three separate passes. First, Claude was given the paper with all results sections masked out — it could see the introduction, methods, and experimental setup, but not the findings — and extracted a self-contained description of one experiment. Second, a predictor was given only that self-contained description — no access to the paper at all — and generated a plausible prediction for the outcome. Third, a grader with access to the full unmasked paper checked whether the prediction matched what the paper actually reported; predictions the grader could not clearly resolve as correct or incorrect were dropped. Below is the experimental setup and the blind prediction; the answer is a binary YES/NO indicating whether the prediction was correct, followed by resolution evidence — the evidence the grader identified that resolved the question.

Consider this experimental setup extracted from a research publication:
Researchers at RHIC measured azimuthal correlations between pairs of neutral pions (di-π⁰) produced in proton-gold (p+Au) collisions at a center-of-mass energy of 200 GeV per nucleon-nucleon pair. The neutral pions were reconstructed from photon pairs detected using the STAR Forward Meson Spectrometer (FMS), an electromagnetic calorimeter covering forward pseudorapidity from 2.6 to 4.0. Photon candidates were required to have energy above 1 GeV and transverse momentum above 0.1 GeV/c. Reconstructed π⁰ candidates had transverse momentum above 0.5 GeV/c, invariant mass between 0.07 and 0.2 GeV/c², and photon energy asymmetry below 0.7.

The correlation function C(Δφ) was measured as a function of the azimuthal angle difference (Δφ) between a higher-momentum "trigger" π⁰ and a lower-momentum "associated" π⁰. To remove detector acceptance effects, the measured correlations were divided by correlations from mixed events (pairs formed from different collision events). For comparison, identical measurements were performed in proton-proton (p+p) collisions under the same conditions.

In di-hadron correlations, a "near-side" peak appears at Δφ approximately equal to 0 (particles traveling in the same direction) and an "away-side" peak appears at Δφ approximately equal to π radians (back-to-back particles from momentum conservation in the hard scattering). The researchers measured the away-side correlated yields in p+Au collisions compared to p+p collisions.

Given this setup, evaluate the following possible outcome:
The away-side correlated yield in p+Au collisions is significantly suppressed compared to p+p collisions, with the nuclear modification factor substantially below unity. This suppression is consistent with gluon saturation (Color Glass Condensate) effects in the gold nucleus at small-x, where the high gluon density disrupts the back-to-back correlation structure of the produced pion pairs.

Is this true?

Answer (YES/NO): YES